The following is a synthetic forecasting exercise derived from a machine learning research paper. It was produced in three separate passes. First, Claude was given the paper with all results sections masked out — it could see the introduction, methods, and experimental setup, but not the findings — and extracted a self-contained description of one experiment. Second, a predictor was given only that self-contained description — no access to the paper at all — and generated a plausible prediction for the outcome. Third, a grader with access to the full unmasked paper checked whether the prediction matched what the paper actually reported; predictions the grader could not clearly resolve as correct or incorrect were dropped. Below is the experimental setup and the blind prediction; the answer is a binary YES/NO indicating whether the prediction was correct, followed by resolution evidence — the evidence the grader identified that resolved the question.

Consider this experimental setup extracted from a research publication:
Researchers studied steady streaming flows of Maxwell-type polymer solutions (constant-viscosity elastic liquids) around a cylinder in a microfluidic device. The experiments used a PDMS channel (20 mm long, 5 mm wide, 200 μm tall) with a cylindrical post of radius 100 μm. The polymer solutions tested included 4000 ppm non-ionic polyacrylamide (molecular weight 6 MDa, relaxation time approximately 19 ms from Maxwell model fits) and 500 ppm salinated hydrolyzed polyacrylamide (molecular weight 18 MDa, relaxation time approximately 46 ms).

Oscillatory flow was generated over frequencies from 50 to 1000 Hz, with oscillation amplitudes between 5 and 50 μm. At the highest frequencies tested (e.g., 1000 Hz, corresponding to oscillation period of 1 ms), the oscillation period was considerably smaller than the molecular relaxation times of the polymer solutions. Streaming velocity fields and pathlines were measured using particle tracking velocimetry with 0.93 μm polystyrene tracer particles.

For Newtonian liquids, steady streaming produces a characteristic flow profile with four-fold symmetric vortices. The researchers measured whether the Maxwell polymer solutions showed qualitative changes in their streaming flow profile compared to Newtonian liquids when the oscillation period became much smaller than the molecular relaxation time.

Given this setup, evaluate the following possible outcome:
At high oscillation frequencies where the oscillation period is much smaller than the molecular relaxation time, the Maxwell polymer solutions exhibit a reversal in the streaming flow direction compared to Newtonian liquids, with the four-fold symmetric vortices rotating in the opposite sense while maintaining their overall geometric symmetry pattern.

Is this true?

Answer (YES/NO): NO